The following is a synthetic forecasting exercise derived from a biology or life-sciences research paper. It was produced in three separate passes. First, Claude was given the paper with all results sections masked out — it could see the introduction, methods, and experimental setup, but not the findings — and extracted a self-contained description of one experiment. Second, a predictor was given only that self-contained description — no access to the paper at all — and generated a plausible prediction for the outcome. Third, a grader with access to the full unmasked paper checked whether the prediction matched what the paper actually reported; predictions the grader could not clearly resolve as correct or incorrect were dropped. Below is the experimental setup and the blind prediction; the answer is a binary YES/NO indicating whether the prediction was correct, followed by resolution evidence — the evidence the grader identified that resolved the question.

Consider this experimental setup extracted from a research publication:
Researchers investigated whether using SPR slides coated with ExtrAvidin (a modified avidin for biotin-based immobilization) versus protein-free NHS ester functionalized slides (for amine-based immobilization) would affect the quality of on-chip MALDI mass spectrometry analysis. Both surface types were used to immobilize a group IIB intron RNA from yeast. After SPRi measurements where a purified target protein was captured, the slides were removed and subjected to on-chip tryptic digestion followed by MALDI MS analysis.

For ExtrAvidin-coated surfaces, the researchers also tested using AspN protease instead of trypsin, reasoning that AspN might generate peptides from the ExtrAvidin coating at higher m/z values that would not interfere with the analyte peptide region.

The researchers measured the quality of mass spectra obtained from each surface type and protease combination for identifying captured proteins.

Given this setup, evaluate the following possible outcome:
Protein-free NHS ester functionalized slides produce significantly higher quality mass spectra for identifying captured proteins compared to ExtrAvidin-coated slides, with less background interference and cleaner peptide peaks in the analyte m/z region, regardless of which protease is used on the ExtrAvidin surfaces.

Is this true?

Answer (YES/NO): YES